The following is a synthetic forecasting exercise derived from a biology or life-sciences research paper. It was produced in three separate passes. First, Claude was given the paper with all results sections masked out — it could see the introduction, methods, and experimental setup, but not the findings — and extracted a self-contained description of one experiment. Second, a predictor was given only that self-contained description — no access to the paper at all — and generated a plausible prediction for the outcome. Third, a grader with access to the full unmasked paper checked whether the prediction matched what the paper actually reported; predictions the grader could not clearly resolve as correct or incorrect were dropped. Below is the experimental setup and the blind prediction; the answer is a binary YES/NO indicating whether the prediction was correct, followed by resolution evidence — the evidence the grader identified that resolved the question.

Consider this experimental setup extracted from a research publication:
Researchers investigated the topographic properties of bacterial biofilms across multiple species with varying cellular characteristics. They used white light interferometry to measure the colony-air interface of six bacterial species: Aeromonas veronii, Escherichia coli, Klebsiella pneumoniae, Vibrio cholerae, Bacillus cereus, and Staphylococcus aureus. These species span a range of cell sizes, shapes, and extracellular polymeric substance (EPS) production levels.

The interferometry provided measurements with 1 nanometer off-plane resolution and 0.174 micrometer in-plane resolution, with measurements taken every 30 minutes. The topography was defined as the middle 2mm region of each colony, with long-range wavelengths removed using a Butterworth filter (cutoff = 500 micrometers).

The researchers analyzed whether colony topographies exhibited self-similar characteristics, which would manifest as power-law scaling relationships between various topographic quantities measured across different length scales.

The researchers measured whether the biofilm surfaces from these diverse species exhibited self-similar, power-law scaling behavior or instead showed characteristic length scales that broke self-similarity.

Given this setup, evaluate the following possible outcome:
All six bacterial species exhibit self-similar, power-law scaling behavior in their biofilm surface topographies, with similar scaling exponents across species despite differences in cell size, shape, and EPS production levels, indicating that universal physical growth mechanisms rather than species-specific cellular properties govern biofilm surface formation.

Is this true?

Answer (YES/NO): YES